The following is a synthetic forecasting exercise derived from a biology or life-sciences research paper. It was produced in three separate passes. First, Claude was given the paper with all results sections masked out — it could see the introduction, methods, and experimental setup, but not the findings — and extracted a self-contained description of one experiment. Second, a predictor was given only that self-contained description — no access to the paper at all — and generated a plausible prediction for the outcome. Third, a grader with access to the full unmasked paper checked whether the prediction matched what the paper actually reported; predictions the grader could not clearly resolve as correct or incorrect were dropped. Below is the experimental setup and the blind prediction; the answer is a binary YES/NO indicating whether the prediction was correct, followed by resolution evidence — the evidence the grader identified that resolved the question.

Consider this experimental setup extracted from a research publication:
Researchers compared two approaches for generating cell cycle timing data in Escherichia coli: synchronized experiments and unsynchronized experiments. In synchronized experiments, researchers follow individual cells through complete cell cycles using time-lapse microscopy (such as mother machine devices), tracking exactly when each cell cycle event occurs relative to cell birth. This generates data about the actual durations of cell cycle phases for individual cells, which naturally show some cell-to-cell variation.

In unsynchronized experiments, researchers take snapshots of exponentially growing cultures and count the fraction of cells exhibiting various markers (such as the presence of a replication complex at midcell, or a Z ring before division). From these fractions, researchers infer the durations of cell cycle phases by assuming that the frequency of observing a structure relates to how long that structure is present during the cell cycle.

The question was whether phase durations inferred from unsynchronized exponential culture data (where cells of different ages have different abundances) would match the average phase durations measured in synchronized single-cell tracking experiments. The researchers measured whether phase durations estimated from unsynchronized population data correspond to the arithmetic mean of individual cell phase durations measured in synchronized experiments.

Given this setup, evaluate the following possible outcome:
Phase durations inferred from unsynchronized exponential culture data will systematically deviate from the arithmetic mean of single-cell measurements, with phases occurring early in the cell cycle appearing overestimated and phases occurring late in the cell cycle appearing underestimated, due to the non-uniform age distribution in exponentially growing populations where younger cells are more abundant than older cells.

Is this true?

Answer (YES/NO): NO